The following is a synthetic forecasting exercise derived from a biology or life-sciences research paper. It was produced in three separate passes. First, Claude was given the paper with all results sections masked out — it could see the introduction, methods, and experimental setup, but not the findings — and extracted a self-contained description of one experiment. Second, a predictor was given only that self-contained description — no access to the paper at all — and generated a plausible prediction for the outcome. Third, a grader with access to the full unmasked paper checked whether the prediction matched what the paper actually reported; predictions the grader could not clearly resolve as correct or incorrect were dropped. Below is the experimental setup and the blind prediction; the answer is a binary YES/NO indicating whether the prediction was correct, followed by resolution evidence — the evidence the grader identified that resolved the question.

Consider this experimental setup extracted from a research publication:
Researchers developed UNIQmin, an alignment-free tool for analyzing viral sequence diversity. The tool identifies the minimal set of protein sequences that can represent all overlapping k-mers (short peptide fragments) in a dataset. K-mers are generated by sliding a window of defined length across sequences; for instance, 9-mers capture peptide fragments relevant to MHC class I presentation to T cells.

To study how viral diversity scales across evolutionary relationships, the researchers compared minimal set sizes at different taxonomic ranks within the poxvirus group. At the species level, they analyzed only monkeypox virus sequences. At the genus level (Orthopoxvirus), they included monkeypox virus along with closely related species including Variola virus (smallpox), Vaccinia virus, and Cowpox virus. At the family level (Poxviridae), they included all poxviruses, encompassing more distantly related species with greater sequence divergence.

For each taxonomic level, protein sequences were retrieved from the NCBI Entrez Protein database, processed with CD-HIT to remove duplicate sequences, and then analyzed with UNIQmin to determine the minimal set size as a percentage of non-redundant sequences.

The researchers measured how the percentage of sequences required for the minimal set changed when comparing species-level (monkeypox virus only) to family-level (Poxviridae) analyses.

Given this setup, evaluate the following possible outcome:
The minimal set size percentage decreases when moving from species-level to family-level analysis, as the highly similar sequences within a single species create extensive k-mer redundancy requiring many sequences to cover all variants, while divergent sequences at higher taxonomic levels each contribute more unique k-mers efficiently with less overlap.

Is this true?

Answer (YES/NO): NO